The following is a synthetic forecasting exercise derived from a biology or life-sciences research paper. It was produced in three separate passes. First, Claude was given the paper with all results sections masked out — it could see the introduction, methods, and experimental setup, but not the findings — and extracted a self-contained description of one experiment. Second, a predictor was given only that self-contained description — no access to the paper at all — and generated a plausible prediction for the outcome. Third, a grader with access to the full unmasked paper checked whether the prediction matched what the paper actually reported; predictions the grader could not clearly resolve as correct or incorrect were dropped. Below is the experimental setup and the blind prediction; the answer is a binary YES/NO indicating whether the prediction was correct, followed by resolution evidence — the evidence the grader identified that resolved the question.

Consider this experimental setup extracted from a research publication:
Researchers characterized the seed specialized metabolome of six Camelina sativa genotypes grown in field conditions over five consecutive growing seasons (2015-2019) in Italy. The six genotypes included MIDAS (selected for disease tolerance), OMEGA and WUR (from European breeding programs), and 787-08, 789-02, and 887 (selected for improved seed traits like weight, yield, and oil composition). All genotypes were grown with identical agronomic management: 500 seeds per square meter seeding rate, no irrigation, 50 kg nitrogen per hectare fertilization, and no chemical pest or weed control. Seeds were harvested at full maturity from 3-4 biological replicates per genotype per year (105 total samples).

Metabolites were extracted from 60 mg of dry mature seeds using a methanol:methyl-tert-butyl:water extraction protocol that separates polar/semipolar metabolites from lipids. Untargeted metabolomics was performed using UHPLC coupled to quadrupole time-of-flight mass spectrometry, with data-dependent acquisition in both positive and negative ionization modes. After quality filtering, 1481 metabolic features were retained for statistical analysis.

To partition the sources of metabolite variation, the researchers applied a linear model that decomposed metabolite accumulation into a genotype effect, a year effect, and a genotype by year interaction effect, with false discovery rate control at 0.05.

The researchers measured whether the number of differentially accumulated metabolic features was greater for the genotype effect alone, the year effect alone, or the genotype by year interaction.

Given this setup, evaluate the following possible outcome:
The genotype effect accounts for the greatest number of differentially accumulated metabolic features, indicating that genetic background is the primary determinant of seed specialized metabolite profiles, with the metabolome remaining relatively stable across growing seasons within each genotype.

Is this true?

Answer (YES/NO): NO